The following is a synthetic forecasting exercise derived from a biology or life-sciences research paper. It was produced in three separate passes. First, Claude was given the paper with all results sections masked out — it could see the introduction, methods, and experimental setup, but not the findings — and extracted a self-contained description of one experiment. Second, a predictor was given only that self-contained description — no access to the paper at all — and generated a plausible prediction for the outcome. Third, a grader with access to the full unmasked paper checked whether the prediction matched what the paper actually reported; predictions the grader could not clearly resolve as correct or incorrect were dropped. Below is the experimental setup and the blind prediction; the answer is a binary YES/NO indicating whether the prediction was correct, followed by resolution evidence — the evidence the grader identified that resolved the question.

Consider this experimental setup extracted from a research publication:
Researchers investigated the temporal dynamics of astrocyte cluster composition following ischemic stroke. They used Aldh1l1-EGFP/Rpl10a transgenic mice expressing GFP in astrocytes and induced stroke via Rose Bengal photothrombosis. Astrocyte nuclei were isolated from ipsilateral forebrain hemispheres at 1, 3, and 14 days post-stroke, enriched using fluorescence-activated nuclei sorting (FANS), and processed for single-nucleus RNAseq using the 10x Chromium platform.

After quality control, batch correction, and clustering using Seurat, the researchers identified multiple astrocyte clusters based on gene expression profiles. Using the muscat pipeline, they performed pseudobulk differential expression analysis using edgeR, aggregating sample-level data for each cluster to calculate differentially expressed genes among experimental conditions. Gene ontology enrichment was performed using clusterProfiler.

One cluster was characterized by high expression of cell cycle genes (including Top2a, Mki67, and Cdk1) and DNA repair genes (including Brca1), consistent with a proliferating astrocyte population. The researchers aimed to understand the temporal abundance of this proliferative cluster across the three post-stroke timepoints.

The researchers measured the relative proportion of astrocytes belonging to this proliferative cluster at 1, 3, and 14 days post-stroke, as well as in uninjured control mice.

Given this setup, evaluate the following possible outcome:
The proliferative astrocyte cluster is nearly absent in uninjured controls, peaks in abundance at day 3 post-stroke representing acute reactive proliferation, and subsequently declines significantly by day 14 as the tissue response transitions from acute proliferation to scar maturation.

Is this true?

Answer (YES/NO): YES